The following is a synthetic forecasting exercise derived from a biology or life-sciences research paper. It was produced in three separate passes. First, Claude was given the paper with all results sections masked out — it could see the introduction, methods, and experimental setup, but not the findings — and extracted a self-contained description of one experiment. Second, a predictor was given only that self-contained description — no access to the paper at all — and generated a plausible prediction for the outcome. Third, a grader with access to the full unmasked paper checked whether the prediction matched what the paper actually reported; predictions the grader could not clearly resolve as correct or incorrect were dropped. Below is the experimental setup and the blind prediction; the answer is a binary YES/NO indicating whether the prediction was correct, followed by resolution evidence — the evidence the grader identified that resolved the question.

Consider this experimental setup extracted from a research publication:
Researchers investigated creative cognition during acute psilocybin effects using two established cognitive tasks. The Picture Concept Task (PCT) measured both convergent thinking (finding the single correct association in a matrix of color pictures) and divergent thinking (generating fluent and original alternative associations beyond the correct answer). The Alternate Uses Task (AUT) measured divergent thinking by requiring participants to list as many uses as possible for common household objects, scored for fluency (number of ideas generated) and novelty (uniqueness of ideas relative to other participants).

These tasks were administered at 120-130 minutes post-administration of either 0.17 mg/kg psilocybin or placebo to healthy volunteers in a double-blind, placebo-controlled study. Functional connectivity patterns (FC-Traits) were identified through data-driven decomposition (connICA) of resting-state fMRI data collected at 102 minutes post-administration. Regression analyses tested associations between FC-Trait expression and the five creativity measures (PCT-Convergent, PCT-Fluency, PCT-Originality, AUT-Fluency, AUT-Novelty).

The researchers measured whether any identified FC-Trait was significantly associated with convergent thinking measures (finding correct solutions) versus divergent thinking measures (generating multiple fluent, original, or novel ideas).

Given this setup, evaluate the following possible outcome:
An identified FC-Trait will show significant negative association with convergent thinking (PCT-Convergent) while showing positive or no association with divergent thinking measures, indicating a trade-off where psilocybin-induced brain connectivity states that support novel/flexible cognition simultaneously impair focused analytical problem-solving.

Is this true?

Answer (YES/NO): NO